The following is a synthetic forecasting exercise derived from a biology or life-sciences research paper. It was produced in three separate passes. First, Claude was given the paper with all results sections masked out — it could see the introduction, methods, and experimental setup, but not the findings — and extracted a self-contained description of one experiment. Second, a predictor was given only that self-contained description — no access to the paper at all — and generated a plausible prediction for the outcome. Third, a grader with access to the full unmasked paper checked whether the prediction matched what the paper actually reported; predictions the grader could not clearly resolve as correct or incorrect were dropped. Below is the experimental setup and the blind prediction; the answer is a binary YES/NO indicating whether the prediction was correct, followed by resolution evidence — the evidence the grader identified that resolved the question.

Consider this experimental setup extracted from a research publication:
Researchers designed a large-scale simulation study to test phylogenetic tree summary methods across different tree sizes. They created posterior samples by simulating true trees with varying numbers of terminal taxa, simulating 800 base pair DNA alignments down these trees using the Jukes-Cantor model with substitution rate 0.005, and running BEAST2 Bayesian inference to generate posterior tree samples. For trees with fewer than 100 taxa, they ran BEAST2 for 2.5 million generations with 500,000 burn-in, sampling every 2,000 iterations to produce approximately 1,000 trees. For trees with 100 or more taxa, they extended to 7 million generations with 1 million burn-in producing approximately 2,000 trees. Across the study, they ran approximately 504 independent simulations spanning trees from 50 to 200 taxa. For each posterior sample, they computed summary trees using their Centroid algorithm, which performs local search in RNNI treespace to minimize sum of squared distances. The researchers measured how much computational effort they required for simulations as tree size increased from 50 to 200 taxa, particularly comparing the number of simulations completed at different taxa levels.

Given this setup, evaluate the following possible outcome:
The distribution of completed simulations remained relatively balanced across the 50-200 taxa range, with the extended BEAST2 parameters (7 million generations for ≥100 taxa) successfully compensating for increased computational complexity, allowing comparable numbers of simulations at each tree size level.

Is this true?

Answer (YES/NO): NO